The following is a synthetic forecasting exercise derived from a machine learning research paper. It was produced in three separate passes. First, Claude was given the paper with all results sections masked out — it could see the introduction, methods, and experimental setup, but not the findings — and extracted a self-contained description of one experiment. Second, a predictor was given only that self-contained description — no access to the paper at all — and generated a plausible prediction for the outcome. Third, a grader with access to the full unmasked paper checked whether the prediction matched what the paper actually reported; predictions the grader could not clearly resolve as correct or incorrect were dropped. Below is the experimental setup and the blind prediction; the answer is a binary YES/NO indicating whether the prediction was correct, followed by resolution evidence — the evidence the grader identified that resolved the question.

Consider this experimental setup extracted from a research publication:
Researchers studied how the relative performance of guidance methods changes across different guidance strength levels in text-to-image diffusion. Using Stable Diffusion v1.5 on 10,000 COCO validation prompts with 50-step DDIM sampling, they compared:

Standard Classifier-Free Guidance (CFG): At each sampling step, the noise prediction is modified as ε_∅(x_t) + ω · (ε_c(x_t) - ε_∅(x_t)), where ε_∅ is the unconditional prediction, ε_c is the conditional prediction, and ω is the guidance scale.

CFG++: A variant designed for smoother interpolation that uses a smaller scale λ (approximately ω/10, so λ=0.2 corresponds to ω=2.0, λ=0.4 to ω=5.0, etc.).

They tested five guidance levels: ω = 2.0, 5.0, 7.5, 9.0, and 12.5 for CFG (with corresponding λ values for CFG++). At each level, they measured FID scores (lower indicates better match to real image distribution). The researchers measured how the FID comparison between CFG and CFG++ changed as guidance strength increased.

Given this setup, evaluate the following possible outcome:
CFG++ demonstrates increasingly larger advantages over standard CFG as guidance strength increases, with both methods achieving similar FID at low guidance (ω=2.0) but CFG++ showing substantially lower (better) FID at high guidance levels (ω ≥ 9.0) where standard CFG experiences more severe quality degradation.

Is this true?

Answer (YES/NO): NO